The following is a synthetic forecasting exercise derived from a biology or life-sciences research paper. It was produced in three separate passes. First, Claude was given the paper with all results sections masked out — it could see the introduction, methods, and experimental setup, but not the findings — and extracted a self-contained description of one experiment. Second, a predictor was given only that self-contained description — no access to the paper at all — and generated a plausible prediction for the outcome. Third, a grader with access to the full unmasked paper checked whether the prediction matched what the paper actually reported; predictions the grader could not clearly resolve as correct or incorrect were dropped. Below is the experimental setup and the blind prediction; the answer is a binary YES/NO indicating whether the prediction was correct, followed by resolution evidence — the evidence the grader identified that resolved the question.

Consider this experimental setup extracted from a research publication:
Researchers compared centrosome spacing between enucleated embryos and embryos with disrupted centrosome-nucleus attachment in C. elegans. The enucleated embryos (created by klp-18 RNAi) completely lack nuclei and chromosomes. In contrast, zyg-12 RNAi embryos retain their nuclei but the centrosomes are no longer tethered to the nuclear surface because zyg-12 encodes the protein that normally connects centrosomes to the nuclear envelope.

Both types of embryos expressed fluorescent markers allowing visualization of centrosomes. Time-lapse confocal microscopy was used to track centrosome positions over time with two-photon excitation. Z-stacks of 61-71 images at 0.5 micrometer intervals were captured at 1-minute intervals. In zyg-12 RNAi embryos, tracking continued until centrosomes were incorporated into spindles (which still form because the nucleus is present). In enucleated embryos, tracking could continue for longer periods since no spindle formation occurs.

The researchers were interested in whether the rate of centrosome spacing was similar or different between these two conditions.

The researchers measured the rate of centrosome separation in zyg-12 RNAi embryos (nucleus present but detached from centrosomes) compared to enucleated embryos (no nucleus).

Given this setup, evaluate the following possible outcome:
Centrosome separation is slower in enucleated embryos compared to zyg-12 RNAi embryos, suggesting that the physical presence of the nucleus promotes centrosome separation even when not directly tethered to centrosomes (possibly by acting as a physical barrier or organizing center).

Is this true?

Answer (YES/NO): NO